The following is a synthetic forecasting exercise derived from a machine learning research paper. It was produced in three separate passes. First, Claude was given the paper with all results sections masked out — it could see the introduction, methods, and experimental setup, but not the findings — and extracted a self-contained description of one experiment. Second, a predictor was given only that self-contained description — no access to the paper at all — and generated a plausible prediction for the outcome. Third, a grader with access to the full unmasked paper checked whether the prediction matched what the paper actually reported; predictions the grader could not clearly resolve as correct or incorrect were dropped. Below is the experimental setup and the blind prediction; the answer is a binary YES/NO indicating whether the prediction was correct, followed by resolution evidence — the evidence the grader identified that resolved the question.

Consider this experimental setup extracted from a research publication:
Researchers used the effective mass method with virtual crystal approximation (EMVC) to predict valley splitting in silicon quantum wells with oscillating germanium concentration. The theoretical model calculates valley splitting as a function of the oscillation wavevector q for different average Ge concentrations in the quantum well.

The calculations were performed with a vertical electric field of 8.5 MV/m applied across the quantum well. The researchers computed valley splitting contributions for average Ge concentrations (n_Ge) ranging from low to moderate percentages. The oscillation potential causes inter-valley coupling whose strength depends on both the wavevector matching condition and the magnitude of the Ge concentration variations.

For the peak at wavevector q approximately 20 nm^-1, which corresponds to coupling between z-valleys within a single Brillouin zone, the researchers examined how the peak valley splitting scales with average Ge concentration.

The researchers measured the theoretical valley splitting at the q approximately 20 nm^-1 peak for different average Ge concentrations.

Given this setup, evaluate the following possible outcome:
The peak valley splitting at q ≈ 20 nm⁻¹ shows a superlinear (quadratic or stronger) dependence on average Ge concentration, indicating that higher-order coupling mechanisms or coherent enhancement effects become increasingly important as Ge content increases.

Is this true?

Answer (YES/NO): NO